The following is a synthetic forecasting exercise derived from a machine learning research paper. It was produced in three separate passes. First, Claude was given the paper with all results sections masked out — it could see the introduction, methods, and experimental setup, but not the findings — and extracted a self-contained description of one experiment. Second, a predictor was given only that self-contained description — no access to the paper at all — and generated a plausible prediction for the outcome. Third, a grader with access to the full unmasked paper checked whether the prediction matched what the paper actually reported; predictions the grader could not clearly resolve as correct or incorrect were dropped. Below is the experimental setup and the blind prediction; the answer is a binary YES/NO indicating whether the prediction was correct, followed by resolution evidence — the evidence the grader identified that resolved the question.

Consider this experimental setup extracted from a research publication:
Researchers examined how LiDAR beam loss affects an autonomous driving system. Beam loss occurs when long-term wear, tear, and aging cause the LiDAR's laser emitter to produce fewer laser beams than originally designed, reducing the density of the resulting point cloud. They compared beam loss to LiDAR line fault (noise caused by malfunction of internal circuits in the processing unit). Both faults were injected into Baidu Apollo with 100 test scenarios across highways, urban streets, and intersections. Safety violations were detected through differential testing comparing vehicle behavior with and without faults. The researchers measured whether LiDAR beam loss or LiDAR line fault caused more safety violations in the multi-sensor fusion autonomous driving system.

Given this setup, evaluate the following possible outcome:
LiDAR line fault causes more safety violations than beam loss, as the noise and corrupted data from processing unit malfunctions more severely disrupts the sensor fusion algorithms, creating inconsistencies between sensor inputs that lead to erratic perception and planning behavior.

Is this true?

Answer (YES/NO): NO